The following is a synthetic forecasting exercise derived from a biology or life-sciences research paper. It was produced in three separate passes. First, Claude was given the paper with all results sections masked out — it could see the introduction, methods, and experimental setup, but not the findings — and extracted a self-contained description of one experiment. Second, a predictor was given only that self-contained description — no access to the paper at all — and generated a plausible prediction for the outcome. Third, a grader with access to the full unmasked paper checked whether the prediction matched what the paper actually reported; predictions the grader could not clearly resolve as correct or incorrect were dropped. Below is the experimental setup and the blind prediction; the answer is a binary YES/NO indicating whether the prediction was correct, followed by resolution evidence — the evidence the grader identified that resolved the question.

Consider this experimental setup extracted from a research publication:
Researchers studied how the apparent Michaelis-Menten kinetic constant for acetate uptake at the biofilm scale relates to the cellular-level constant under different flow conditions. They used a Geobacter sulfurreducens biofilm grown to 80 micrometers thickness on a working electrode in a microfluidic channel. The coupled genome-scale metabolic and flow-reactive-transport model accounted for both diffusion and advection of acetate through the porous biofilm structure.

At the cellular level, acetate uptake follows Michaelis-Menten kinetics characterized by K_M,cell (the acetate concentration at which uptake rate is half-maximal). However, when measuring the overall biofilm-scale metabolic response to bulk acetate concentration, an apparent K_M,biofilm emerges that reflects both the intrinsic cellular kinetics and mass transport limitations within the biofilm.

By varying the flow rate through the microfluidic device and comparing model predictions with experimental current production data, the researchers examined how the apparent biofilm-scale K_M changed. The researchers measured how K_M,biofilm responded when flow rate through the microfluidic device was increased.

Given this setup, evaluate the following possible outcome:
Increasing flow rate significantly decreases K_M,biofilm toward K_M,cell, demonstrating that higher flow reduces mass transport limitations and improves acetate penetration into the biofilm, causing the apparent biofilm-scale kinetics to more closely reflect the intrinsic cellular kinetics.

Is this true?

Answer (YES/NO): YES